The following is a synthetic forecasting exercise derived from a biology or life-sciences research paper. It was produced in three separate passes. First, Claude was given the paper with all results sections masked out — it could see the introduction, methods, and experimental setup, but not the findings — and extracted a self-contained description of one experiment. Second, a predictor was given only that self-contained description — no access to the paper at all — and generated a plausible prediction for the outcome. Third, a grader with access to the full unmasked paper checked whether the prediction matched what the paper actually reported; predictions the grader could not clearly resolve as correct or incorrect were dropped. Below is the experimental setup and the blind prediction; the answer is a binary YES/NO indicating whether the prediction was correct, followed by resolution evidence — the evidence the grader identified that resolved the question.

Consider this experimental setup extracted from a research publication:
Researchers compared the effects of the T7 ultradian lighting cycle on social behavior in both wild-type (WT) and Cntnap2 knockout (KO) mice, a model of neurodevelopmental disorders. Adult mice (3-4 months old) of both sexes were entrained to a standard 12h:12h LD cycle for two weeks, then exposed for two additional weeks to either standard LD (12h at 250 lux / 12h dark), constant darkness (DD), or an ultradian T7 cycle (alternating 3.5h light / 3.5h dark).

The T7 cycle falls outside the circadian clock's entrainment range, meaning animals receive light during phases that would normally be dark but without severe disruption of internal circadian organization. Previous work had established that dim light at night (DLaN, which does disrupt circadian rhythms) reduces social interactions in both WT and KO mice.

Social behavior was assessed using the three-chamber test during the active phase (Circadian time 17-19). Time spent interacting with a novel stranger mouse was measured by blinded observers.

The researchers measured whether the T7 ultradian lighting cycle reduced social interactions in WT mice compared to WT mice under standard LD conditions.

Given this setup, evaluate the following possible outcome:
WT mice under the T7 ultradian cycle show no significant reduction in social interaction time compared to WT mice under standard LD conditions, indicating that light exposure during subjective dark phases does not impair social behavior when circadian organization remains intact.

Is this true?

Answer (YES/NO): YES